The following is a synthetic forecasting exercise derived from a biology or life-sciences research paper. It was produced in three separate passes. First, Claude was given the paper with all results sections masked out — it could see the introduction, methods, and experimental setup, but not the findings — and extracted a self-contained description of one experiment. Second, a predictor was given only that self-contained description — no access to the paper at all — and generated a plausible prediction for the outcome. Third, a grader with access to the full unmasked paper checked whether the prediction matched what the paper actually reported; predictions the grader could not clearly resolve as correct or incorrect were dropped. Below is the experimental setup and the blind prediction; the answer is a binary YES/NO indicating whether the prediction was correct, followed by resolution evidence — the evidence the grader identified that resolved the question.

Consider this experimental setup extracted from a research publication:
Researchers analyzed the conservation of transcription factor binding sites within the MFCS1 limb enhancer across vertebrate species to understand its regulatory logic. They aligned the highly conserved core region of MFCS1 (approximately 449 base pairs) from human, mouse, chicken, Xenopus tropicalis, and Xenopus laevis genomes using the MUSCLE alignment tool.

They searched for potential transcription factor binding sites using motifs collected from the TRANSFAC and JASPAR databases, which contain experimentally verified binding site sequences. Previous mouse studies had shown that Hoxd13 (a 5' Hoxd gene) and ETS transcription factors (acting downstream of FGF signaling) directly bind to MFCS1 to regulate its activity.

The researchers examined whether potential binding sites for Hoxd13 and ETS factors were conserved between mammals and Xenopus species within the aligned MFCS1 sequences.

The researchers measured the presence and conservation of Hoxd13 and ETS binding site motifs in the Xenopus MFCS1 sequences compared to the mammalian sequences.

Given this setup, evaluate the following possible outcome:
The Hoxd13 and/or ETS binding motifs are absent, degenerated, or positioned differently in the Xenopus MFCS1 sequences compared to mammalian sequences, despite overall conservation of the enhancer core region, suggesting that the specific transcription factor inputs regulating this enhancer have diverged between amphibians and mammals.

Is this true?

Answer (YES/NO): NO